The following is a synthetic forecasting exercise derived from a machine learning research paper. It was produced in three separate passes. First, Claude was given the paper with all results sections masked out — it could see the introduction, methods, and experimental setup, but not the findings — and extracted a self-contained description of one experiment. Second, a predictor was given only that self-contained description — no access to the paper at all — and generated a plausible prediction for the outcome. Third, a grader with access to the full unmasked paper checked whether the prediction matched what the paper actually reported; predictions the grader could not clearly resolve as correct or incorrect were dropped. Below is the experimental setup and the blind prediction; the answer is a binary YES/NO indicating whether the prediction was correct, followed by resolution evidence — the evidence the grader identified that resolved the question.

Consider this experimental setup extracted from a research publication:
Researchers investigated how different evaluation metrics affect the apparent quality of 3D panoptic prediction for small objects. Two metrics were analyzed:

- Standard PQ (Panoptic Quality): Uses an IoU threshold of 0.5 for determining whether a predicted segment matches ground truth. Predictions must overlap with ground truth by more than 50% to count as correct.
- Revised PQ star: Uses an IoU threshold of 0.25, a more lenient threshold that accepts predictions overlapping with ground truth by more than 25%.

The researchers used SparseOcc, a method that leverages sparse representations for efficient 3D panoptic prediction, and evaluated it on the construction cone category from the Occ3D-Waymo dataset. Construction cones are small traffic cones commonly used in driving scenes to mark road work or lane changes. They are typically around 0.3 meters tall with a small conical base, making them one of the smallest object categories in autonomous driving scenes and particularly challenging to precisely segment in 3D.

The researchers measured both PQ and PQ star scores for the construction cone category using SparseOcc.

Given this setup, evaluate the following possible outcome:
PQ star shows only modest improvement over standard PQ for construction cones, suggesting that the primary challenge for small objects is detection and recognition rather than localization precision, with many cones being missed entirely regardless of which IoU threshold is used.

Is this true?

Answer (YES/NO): NO